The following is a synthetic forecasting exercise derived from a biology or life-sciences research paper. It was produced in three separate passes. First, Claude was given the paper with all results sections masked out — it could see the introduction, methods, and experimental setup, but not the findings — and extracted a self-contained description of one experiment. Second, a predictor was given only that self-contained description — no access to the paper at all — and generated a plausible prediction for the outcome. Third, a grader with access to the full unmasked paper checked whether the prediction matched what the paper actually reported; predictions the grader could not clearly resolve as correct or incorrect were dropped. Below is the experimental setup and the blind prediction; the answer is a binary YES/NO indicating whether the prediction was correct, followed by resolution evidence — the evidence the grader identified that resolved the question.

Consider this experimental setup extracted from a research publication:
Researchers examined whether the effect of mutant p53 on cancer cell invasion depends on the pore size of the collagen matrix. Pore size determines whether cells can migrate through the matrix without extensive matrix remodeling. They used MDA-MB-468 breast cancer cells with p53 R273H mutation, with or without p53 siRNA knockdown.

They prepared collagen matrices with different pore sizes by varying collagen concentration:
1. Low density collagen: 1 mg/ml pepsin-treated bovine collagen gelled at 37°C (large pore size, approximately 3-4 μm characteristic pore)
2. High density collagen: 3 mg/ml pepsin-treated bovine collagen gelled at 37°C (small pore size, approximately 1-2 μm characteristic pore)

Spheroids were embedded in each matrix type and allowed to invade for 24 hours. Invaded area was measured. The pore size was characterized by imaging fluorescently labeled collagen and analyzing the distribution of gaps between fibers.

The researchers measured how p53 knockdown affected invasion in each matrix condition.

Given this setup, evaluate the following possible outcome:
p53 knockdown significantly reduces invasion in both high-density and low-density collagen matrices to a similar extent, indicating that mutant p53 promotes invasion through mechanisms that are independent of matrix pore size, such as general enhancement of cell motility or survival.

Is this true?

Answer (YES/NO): YES